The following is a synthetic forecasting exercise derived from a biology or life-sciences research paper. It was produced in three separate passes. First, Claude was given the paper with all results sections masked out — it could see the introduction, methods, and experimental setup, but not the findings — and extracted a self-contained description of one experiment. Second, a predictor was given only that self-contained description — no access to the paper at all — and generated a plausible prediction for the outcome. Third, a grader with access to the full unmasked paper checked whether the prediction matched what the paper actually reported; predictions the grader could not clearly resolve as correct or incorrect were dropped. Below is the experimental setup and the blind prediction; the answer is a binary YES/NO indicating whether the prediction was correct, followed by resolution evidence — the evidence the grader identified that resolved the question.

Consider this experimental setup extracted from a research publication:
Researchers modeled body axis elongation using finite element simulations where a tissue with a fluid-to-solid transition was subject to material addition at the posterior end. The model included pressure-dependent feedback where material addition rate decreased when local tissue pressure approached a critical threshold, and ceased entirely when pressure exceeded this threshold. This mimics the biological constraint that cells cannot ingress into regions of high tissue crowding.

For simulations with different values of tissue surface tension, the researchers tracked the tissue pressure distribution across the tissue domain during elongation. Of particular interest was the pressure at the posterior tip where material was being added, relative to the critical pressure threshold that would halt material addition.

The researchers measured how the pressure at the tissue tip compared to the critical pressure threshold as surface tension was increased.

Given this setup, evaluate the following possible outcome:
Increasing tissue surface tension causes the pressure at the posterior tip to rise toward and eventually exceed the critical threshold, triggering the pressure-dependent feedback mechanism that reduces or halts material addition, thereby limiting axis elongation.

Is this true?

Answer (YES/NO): YES